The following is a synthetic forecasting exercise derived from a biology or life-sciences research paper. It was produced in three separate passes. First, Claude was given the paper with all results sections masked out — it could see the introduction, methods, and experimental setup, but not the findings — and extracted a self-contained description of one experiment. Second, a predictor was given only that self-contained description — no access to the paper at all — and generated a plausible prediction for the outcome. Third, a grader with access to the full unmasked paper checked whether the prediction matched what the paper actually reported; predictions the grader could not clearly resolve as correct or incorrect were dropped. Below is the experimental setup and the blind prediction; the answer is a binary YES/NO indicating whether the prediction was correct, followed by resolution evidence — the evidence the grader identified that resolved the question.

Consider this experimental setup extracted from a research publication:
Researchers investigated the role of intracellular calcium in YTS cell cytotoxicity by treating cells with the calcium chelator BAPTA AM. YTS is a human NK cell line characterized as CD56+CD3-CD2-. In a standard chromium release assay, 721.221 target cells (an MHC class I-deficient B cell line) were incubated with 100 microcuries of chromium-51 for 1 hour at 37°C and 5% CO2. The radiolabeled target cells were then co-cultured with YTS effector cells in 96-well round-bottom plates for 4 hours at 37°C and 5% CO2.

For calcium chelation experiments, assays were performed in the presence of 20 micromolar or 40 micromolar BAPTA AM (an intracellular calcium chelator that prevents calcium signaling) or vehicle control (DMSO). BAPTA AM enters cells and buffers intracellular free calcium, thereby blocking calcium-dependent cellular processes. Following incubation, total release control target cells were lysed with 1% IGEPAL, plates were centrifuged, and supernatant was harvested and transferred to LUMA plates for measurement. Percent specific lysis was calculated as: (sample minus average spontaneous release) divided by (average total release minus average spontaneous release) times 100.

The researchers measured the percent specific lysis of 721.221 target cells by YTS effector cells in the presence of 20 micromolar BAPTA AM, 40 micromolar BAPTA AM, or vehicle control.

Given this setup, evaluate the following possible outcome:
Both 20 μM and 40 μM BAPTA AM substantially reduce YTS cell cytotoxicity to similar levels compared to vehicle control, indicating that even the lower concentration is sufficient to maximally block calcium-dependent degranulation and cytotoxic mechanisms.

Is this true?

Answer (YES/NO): NO